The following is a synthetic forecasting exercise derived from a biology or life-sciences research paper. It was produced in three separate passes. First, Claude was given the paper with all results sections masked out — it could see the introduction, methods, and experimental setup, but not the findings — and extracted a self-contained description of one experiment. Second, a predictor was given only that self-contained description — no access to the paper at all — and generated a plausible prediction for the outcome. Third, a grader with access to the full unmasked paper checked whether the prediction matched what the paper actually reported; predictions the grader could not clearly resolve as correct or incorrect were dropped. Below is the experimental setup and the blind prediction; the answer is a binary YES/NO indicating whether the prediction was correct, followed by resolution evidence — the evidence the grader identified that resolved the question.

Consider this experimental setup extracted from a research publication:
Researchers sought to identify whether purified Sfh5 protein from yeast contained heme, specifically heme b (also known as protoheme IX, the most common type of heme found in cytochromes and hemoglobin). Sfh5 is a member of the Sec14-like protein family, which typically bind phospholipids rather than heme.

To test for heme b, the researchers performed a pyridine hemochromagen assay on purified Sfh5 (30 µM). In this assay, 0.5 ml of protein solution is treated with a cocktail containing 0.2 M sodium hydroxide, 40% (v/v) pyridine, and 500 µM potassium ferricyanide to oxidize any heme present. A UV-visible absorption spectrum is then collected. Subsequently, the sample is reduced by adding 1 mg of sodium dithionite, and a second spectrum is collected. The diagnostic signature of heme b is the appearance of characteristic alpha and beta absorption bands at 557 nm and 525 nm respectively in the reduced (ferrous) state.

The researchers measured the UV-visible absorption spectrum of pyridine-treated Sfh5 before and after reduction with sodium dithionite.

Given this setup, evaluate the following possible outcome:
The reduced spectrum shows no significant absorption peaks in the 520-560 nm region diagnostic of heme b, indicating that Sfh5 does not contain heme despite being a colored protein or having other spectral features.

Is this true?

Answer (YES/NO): NO